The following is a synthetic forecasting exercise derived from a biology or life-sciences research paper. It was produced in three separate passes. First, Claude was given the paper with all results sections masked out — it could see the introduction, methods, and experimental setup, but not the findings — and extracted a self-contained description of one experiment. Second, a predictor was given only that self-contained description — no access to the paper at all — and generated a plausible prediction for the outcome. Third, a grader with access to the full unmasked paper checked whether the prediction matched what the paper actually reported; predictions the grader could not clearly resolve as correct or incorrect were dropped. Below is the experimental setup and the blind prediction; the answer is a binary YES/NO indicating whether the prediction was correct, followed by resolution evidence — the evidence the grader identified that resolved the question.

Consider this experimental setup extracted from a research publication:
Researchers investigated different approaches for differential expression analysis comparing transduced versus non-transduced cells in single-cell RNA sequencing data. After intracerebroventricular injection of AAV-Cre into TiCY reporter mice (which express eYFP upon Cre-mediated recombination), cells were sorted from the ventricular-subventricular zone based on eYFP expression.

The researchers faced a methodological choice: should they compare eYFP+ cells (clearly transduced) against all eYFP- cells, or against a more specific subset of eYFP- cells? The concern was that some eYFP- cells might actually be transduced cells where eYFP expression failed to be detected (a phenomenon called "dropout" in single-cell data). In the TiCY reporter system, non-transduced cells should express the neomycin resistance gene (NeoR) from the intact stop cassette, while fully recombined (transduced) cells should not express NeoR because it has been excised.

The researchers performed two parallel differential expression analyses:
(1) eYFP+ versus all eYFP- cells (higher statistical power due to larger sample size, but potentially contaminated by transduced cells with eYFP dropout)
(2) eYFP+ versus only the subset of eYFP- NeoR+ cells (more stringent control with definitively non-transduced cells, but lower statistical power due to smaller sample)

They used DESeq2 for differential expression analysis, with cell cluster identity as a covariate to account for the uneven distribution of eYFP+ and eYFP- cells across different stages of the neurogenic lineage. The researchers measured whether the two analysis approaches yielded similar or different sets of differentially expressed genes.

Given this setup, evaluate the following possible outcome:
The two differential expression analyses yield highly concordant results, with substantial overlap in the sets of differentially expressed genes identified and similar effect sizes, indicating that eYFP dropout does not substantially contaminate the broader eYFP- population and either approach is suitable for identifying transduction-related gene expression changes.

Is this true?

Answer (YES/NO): YES